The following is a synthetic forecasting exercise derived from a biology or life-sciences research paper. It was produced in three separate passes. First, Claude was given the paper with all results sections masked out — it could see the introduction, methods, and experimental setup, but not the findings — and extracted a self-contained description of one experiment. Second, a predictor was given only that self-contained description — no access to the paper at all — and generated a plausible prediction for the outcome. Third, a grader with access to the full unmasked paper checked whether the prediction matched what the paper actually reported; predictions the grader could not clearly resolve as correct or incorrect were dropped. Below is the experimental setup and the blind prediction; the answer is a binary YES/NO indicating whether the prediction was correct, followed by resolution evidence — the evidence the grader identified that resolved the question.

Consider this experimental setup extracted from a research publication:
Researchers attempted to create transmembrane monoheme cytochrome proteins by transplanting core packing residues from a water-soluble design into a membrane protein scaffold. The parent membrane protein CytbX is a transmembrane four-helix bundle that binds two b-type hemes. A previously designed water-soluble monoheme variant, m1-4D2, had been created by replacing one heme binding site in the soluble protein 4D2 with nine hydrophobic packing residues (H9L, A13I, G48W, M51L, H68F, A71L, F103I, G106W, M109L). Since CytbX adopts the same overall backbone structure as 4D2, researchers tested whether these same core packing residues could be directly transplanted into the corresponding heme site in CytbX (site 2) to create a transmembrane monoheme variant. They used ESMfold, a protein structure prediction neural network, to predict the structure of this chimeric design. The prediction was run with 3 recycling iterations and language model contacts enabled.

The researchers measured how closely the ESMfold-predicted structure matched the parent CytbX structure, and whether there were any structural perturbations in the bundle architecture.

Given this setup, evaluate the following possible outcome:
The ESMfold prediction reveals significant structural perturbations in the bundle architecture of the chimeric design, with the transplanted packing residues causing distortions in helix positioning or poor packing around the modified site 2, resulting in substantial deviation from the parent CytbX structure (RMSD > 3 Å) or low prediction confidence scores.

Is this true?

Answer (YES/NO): NO